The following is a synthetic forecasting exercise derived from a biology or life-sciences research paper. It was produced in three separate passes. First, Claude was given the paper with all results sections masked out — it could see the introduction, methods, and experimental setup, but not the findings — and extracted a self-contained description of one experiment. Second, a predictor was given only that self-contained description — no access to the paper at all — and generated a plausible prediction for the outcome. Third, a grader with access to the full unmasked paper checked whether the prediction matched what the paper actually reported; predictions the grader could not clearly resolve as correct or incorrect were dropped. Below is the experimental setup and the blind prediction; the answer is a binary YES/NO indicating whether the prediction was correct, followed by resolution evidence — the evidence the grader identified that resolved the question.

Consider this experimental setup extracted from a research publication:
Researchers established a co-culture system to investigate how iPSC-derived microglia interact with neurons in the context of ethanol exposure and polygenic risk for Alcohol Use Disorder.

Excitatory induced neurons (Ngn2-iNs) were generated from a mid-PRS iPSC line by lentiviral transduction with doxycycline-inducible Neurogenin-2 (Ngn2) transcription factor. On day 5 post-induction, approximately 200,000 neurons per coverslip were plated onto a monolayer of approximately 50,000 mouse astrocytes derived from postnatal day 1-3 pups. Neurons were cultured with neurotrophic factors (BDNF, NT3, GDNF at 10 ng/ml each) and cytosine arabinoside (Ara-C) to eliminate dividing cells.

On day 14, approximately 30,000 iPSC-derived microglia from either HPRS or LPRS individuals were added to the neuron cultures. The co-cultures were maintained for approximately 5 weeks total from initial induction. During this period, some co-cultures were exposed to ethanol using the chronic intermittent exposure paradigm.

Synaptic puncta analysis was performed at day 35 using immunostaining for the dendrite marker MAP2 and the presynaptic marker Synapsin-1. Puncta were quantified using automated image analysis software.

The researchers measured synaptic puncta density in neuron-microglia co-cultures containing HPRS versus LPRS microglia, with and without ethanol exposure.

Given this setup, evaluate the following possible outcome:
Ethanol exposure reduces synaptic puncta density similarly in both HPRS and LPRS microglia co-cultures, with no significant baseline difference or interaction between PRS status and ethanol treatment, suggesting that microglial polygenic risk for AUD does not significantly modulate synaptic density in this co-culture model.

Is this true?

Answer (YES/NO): NO